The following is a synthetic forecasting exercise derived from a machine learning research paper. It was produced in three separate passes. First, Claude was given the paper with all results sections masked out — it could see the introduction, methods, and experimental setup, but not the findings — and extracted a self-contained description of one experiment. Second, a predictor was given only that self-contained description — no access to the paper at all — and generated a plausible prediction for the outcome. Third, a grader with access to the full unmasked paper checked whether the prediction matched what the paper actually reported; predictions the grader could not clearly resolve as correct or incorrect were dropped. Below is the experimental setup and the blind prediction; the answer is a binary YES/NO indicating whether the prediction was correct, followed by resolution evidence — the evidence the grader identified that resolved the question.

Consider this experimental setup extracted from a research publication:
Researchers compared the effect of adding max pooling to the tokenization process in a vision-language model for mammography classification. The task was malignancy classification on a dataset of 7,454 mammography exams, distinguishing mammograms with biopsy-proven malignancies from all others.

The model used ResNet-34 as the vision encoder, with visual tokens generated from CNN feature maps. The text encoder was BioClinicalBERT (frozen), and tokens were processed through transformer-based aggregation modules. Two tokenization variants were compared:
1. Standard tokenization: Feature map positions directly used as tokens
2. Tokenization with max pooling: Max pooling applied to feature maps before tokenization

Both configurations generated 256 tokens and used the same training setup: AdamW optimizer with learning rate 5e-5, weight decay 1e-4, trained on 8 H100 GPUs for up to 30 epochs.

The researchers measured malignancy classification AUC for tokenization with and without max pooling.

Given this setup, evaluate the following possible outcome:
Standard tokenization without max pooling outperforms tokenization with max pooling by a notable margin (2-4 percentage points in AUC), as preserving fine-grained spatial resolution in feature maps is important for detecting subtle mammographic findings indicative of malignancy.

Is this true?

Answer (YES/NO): NO